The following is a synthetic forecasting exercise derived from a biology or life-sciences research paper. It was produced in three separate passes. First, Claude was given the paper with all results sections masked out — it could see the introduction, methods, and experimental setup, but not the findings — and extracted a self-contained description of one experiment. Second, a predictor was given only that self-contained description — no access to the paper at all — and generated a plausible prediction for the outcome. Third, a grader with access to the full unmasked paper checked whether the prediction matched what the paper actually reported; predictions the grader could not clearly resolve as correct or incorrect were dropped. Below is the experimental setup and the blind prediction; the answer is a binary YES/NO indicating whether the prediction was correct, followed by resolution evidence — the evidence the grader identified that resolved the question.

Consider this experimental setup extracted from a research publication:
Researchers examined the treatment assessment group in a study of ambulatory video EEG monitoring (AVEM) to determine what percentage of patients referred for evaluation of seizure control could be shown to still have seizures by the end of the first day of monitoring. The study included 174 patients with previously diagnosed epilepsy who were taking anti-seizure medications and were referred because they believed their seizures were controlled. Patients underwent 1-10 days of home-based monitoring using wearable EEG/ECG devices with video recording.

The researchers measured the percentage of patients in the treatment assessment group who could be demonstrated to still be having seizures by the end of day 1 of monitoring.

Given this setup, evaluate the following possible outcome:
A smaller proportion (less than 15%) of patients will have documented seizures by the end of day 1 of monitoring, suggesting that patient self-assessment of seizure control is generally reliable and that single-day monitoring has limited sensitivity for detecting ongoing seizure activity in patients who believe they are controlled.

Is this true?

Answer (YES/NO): NO